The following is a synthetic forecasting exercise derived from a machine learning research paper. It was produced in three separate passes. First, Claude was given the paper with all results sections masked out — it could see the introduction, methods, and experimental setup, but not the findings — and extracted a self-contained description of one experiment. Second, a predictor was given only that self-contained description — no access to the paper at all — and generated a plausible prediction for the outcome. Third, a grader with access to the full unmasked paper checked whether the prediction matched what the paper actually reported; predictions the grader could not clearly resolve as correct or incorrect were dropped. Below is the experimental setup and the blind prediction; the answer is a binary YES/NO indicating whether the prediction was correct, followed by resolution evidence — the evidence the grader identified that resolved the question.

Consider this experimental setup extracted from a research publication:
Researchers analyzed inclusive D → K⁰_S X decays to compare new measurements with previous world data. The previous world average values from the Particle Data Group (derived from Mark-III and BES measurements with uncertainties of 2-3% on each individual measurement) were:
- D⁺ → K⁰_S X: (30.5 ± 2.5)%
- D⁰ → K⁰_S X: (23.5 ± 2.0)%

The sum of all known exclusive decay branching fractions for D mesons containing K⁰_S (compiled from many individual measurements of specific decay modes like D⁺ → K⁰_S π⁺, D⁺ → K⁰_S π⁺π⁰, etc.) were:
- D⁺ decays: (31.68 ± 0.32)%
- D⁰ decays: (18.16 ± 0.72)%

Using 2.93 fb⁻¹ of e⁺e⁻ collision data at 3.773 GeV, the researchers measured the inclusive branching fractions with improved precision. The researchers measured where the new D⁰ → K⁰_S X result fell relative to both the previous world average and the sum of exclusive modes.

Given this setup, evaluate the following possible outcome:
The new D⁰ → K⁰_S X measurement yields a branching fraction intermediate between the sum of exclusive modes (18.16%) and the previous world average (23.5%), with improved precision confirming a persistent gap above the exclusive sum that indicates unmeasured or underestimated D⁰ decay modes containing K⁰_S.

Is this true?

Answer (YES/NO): YES